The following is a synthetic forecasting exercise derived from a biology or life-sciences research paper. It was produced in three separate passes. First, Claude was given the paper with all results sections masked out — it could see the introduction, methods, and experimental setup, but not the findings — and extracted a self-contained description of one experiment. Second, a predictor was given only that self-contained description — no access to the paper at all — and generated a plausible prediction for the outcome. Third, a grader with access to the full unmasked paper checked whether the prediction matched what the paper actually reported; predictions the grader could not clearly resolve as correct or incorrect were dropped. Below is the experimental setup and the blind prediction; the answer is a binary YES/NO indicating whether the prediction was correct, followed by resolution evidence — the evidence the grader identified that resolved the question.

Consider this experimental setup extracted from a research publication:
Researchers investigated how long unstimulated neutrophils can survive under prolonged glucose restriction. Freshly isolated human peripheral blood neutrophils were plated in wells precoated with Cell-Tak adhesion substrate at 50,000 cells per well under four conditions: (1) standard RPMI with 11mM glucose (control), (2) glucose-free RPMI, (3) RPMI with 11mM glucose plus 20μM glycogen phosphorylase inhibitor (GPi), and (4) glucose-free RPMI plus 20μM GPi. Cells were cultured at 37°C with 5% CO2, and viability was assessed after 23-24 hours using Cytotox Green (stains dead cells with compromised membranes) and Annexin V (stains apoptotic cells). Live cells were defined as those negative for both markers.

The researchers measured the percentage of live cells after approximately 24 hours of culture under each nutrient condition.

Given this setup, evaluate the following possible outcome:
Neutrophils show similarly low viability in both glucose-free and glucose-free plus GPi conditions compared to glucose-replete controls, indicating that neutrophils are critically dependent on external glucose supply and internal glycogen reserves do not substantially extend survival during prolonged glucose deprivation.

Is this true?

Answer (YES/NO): NO